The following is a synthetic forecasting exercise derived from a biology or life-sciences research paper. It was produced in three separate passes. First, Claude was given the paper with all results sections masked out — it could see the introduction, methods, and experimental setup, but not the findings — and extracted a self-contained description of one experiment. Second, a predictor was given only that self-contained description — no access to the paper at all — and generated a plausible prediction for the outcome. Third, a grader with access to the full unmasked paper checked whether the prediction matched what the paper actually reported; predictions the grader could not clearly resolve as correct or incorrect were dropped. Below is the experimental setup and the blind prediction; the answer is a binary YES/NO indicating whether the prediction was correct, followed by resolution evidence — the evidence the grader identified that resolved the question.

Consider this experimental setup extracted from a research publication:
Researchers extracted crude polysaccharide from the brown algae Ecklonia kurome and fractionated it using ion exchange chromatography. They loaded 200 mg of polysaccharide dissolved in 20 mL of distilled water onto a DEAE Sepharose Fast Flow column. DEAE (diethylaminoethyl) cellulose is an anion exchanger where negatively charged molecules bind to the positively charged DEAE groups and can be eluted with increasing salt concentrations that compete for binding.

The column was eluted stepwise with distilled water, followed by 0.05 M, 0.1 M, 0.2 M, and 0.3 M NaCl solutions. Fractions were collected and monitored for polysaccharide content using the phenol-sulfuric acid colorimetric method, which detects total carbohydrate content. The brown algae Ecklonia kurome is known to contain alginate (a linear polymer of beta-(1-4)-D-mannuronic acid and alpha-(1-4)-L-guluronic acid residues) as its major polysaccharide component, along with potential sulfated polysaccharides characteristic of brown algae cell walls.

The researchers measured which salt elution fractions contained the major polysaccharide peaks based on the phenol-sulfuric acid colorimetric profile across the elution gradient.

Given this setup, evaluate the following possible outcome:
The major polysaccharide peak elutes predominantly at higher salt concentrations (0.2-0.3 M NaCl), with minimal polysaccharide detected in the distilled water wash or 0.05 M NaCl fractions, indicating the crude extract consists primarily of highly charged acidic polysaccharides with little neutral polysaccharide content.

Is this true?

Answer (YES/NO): NO